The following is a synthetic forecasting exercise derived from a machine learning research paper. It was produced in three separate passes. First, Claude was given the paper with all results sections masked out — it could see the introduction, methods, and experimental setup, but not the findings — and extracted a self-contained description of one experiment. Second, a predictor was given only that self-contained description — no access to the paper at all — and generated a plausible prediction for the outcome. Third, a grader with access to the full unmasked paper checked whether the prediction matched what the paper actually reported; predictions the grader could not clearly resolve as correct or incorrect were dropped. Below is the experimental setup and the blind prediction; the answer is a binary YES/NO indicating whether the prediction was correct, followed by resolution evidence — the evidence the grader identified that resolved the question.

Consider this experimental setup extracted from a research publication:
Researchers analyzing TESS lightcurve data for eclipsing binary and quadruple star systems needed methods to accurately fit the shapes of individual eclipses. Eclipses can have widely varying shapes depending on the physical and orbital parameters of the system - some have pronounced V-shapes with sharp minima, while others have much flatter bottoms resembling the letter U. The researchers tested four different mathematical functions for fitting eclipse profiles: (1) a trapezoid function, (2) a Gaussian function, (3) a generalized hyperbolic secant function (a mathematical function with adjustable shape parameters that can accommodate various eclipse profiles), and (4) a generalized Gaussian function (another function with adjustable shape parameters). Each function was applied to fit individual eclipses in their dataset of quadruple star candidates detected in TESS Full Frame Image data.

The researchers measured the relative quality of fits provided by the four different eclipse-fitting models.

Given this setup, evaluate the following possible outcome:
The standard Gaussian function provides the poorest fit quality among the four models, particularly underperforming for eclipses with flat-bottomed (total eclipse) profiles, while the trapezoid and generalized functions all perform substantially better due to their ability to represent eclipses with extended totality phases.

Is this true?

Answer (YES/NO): NO